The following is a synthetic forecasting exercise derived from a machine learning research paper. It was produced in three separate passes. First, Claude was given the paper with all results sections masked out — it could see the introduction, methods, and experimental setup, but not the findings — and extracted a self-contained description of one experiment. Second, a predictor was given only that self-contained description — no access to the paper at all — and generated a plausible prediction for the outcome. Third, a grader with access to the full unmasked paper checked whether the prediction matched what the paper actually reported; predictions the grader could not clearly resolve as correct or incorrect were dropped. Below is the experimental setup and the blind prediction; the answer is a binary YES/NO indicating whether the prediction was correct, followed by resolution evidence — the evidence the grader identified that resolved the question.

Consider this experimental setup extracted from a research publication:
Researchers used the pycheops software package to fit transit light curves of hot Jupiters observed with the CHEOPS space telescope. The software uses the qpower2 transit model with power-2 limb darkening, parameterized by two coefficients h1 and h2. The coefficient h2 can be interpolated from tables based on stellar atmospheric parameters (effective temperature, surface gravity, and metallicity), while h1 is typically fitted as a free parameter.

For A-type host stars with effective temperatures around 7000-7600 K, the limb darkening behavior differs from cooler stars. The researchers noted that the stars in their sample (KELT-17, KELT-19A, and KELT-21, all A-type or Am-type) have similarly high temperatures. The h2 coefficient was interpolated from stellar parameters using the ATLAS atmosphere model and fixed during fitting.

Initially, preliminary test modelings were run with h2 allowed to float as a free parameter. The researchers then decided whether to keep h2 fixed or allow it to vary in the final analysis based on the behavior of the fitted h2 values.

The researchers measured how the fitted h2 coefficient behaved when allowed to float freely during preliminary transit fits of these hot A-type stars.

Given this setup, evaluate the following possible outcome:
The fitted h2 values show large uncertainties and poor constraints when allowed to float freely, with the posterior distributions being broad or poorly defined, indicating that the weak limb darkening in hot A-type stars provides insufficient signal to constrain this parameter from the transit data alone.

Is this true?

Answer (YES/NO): NO